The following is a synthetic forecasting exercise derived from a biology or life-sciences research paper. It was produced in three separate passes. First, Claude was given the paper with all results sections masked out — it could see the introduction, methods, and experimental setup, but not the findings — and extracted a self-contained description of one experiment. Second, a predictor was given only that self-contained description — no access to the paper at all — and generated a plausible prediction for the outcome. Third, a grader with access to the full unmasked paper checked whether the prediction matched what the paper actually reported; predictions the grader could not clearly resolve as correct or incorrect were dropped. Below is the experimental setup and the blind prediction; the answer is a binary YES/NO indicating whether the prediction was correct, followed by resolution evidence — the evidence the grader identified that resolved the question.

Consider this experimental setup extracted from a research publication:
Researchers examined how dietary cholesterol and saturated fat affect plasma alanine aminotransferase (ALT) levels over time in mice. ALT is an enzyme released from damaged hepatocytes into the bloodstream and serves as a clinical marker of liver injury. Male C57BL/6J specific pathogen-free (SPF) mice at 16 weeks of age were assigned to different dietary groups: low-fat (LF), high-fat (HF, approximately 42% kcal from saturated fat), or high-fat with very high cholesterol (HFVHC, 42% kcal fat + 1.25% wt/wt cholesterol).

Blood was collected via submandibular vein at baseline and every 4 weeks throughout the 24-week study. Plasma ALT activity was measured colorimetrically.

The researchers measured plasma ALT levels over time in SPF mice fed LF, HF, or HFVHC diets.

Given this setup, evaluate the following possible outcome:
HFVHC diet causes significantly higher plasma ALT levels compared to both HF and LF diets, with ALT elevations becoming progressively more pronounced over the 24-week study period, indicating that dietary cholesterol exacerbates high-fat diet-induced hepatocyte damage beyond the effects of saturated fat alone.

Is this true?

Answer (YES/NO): NO